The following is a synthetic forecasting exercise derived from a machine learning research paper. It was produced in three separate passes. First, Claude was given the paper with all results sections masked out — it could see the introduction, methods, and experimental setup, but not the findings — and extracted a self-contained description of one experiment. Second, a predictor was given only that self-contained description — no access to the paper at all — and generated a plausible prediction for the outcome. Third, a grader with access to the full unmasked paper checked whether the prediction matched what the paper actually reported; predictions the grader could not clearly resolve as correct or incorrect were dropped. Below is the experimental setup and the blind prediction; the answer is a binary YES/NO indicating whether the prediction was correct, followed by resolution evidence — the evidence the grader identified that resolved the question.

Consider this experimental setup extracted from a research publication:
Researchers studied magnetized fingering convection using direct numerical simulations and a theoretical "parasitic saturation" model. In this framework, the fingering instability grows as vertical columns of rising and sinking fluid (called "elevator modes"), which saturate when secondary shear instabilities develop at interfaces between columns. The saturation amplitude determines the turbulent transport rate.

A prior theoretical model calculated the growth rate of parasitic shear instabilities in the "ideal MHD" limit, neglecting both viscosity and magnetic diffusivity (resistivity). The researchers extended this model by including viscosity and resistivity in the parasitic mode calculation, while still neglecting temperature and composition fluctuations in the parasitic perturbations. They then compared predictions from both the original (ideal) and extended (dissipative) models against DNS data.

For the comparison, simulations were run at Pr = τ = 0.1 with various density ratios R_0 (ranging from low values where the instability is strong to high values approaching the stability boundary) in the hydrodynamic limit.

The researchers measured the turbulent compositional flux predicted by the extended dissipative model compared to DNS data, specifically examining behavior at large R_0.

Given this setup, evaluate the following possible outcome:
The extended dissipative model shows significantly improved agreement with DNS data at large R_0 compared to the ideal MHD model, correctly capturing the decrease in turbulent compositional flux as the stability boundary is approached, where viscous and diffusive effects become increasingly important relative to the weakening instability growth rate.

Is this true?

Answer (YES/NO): NO